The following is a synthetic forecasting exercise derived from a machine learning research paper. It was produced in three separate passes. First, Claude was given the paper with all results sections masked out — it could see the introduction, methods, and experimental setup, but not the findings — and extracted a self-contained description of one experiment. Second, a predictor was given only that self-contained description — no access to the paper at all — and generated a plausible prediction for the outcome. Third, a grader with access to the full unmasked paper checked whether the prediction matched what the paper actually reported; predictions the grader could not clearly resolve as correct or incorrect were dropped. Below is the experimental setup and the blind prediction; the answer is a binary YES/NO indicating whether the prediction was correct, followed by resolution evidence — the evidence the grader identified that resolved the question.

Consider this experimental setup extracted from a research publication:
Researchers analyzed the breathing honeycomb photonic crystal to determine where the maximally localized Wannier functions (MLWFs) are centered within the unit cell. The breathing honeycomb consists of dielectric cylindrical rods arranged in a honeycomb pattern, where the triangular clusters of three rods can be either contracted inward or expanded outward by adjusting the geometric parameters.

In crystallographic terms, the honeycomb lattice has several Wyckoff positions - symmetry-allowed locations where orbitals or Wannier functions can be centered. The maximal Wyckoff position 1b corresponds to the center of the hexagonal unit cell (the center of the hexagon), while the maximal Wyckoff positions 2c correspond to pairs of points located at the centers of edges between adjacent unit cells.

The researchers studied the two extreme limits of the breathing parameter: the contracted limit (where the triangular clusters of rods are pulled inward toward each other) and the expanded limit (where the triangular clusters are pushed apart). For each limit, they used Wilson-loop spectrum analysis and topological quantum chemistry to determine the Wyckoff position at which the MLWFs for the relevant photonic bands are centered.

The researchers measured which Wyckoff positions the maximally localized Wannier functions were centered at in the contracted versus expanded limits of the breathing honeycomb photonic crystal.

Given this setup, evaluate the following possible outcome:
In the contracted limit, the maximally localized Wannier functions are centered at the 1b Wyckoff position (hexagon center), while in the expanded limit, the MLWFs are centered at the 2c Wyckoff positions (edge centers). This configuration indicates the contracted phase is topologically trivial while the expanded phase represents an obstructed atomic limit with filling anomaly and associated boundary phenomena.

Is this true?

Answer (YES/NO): YES